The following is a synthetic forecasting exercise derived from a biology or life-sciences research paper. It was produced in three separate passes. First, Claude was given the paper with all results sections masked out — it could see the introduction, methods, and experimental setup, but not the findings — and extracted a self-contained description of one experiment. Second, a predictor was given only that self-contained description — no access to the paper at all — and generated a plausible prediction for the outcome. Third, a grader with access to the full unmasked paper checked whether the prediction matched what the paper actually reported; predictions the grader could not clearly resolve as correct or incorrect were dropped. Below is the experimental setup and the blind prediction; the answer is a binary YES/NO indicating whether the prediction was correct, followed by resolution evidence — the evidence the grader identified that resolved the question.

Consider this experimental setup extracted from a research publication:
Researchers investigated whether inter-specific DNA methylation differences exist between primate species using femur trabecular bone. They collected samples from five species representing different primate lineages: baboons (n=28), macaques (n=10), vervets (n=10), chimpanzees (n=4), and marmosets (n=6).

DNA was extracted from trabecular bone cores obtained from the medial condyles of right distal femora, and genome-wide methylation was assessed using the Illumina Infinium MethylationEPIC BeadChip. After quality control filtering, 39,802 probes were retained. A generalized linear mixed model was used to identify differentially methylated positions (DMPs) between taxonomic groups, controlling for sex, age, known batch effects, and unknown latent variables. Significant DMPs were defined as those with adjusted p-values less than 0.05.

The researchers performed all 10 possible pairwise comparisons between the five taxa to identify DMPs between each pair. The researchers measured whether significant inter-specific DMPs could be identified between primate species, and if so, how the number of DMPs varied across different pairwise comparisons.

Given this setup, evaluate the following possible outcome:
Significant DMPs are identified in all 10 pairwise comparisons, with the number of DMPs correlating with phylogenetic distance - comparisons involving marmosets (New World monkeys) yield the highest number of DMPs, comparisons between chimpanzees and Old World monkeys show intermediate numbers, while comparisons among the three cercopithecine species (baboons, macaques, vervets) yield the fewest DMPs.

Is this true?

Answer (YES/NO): YES